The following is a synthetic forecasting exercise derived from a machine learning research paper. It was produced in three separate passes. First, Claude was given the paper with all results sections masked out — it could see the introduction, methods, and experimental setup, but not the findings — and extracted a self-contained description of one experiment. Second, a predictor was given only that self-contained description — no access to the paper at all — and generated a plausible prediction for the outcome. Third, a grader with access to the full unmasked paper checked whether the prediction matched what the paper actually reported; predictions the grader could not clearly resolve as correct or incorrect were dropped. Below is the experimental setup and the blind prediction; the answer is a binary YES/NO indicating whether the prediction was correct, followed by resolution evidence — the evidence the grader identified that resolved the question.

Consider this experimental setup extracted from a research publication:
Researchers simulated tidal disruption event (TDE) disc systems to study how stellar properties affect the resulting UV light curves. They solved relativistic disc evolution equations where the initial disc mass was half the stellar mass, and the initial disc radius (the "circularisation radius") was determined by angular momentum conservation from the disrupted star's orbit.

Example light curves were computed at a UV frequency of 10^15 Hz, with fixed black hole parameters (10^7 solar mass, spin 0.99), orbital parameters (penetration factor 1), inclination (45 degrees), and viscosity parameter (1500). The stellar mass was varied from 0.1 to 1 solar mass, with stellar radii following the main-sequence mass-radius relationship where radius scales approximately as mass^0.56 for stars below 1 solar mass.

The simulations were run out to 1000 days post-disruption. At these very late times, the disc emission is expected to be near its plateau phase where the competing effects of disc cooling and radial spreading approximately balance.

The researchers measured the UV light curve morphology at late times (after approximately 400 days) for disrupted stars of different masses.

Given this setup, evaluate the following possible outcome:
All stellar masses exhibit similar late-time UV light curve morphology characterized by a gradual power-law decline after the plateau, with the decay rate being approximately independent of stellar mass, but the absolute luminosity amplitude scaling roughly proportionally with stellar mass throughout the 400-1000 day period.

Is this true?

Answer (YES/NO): NO